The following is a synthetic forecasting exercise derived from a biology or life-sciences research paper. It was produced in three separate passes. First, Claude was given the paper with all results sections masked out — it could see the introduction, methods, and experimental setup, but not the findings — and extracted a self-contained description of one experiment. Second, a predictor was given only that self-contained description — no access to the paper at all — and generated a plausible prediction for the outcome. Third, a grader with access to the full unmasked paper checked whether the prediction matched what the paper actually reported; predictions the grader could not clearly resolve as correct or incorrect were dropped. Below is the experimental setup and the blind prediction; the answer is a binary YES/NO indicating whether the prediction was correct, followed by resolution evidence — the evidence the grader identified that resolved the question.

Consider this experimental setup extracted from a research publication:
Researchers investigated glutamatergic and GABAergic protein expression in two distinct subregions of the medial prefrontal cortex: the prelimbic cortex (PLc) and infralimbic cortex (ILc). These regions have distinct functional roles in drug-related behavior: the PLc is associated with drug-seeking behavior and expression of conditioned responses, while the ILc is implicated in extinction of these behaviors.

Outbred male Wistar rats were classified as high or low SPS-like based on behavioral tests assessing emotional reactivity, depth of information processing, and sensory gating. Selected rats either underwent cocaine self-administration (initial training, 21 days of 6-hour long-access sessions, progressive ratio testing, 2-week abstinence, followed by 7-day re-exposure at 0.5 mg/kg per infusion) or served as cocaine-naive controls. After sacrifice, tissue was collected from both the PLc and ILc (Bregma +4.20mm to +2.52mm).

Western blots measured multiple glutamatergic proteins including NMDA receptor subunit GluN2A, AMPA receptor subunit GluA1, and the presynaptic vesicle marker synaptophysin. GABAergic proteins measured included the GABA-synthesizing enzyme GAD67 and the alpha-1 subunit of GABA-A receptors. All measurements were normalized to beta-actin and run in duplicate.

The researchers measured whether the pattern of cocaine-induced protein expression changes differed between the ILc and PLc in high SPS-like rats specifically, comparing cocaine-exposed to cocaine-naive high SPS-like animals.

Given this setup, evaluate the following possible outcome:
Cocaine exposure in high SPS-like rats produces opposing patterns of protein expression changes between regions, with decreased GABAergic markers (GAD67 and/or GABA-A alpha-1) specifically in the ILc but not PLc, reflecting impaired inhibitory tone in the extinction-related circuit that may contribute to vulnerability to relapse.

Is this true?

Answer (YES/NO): NO